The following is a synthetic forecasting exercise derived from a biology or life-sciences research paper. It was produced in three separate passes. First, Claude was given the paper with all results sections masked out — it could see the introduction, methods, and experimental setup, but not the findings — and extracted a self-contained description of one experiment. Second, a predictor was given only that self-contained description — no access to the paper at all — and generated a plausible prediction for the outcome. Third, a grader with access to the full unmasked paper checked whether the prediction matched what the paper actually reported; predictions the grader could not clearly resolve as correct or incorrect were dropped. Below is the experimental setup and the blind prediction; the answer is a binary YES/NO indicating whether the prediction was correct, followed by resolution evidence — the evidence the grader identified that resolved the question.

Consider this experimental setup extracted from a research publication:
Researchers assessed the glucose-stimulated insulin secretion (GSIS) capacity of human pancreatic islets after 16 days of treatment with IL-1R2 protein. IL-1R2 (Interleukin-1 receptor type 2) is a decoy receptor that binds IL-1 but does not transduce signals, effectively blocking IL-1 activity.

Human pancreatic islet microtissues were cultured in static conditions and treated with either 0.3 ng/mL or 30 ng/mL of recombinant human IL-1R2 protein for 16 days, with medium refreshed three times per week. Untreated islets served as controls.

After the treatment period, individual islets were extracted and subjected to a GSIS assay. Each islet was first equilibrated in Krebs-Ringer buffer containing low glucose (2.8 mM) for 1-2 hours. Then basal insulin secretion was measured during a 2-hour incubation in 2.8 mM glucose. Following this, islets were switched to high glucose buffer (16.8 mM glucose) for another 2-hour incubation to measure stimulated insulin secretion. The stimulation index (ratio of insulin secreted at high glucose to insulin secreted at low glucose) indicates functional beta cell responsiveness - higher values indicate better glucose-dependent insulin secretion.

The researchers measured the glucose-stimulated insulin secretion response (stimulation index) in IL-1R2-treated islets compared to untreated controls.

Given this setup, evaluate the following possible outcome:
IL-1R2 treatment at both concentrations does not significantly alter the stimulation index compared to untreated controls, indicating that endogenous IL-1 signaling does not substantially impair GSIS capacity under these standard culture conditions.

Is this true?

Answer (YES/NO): NO